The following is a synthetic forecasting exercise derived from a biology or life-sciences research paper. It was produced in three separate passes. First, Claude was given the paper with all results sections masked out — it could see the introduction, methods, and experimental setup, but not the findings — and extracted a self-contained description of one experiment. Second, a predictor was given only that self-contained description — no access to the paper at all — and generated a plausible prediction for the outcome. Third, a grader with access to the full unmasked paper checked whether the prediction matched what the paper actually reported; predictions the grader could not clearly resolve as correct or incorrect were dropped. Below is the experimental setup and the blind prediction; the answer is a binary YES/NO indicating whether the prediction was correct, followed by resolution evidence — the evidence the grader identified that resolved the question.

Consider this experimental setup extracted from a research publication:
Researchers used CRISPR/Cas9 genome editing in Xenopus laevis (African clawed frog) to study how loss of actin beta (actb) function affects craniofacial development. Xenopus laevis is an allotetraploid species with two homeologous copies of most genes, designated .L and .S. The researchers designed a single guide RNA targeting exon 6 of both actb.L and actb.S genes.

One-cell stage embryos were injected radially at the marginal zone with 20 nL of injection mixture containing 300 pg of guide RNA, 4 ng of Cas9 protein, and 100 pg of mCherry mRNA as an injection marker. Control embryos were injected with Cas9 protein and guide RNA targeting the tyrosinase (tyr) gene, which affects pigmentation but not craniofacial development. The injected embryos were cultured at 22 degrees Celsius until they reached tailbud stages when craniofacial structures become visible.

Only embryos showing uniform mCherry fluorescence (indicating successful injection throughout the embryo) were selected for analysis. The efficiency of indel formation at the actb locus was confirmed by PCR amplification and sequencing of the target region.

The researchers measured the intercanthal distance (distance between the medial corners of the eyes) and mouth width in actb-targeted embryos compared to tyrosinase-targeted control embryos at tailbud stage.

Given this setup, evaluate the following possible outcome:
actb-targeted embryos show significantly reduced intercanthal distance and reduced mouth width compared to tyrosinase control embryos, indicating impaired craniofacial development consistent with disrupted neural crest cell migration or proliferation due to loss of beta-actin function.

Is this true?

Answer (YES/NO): YES